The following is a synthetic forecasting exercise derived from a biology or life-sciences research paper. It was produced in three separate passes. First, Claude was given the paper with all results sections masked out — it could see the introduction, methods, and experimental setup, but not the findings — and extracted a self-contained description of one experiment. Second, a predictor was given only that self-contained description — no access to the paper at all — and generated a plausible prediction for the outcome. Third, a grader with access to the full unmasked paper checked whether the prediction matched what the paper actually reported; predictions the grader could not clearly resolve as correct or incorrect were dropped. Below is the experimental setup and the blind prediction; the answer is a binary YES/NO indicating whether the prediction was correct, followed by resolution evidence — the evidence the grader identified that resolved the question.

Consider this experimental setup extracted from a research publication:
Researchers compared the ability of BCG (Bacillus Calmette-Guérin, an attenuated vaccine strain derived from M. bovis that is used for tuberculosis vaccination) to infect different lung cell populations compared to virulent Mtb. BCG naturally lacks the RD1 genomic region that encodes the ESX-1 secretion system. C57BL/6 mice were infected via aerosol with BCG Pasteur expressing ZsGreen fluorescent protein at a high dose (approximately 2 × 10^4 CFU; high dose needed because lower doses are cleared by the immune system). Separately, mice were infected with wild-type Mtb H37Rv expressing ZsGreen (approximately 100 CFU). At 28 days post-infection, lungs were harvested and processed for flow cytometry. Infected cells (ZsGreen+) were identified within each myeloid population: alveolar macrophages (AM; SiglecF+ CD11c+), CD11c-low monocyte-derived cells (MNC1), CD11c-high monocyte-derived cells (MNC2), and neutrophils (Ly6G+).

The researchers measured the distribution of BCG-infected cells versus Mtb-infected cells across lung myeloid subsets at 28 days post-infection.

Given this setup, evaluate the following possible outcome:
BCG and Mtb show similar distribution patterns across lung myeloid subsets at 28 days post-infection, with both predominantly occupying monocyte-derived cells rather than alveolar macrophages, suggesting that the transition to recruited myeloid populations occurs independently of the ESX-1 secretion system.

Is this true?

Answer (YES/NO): NO